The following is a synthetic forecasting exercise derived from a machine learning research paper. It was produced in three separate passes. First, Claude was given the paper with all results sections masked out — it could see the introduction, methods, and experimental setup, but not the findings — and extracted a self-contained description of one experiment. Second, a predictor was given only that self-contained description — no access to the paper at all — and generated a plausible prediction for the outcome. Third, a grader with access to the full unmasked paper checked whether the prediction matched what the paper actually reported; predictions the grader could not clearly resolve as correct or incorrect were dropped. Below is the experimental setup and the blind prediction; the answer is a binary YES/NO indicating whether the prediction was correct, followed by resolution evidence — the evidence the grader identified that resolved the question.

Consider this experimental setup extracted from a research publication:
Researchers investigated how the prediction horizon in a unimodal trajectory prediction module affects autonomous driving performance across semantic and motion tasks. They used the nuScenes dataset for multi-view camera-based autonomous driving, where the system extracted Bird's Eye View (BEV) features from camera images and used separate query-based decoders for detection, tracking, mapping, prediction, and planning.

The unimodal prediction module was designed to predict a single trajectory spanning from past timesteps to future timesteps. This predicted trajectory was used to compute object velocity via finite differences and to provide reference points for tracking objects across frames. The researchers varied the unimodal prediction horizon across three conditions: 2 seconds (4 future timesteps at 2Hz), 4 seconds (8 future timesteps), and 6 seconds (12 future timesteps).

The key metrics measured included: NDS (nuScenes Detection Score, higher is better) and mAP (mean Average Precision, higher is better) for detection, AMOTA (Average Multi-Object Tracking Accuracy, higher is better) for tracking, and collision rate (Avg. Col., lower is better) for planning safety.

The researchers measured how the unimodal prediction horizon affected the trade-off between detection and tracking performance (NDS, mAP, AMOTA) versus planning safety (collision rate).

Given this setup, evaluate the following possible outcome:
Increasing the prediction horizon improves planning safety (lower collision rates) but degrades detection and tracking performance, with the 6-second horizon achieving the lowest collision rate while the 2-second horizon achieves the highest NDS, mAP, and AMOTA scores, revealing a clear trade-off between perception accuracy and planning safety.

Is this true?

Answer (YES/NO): YES